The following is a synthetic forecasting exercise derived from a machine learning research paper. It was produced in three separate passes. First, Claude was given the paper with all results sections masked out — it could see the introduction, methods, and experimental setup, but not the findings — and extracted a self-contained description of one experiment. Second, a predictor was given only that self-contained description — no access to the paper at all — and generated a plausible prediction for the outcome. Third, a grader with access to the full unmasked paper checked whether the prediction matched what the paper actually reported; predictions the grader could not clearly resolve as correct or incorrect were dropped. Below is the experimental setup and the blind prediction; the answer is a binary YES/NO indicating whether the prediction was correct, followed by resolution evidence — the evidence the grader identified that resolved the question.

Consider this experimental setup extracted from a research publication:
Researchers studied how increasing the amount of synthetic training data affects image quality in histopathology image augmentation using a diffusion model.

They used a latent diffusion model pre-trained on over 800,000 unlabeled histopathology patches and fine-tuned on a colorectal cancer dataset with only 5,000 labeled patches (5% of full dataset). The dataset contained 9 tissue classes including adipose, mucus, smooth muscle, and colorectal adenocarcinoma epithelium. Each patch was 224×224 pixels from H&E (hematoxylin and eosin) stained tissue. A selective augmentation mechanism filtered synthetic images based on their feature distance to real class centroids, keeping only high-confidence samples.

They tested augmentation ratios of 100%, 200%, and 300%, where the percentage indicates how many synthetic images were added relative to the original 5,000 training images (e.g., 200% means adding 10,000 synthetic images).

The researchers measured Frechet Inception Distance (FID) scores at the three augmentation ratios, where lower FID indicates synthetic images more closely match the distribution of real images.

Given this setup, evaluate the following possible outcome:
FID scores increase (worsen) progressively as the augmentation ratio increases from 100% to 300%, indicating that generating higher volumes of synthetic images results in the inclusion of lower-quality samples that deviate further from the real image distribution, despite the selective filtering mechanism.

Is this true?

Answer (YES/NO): YES